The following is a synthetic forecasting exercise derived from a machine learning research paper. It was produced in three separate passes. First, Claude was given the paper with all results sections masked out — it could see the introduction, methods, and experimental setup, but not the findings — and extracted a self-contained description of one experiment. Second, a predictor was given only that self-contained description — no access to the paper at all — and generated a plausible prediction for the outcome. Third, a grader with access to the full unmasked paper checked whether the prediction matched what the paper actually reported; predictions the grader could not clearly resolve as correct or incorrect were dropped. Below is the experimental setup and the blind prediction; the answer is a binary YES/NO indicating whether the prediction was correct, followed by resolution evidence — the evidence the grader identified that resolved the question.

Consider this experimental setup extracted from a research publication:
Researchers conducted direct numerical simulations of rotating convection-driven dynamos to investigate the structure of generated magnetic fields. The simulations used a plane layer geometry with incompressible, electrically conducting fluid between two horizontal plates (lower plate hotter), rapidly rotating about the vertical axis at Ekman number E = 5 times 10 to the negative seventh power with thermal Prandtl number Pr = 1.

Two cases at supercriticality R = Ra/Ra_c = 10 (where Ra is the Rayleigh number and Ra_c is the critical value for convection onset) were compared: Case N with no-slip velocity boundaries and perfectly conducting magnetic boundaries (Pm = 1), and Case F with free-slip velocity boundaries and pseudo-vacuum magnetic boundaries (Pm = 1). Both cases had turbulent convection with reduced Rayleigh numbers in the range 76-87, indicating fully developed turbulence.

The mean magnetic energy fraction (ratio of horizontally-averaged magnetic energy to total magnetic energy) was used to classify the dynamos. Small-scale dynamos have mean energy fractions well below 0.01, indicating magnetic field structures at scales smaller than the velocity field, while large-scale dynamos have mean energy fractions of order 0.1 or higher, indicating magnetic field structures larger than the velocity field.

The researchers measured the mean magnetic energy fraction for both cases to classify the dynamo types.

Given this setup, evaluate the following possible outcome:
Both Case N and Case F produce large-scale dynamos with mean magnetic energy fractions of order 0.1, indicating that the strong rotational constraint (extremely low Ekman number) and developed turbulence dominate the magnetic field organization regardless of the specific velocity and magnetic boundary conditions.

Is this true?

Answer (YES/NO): NO